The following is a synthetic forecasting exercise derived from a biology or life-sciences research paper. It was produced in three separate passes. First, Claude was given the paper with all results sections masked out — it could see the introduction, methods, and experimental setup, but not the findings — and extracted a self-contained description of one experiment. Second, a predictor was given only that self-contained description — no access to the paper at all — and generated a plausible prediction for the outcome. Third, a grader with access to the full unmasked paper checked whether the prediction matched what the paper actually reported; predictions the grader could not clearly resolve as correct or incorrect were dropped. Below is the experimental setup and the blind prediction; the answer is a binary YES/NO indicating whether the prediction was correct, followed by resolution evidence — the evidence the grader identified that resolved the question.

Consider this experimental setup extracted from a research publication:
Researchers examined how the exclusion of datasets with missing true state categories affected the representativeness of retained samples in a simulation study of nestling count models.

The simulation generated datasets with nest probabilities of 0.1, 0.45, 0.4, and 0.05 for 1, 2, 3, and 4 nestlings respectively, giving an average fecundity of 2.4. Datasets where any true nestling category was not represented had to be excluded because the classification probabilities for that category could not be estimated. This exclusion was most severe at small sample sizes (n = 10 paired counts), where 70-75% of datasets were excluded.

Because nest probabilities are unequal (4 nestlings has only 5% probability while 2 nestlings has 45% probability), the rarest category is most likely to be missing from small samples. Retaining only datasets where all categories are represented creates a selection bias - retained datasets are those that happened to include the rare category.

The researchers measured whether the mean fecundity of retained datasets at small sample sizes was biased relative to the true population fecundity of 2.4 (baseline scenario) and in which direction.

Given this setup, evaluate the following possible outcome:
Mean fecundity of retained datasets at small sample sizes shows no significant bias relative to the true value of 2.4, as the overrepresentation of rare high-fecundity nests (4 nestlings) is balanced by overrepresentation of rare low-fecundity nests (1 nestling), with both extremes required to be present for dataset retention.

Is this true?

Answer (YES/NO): NO